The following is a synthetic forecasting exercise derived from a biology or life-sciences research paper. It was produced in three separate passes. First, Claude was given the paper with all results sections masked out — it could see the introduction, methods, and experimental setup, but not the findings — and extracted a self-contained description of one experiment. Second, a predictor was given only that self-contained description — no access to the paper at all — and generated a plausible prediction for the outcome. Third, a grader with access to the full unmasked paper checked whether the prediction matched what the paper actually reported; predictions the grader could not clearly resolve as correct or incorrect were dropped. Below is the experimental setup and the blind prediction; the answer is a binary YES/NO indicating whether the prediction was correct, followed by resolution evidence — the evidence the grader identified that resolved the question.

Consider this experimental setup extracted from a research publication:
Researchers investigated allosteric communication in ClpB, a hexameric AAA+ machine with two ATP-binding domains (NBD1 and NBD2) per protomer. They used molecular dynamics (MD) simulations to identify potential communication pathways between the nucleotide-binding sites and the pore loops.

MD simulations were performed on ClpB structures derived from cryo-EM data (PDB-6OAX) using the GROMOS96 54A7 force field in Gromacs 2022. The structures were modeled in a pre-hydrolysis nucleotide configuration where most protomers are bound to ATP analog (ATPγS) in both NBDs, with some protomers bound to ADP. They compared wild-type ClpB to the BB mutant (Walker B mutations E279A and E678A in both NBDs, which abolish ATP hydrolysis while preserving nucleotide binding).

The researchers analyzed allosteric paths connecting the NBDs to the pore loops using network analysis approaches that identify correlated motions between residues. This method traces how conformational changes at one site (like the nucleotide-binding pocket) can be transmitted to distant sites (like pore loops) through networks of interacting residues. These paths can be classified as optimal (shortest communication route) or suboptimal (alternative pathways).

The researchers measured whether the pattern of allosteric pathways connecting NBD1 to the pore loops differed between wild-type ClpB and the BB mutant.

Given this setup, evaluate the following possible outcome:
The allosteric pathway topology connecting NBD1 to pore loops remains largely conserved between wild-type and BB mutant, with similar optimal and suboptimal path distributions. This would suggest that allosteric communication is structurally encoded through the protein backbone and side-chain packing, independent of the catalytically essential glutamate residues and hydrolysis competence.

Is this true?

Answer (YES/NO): NO